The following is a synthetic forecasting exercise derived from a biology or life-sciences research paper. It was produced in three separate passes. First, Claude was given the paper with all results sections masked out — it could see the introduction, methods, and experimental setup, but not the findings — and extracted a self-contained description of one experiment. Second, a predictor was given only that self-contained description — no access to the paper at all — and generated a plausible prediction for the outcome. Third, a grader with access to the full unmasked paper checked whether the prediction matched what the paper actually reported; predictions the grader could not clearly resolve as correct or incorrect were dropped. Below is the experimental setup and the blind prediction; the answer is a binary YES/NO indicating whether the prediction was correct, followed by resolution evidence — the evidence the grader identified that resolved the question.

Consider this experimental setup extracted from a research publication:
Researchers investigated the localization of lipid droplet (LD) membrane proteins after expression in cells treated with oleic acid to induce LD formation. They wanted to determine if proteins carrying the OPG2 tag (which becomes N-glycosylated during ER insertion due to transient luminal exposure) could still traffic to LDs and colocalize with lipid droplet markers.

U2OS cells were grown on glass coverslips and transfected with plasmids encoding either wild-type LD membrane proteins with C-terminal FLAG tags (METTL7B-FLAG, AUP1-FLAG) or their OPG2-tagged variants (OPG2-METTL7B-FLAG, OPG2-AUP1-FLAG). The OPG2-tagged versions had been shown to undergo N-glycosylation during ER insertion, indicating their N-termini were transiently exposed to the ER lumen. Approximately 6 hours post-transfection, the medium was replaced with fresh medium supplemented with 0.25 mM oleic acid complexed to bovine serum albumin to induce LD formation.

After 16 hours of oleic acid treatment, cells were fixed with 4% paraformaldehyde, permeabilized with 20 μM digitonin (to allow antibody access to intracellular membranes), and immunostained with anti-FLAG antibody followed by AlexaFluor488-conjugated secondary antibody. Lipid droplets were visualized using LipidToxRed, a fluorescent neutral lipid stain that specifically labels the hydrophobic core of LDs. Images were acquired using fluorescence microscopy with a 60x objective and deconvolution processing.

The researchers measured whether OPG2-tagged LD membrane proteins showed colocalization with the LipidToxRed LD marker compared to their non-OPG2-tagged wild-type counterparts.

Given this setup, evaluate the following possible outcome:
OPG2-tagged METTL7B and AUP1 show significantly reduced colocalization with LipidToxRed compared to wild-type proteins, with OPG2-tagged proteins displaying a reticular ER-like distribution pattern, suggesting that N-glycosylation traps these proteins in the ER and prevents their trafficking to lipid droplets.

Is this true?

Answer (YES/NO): NO